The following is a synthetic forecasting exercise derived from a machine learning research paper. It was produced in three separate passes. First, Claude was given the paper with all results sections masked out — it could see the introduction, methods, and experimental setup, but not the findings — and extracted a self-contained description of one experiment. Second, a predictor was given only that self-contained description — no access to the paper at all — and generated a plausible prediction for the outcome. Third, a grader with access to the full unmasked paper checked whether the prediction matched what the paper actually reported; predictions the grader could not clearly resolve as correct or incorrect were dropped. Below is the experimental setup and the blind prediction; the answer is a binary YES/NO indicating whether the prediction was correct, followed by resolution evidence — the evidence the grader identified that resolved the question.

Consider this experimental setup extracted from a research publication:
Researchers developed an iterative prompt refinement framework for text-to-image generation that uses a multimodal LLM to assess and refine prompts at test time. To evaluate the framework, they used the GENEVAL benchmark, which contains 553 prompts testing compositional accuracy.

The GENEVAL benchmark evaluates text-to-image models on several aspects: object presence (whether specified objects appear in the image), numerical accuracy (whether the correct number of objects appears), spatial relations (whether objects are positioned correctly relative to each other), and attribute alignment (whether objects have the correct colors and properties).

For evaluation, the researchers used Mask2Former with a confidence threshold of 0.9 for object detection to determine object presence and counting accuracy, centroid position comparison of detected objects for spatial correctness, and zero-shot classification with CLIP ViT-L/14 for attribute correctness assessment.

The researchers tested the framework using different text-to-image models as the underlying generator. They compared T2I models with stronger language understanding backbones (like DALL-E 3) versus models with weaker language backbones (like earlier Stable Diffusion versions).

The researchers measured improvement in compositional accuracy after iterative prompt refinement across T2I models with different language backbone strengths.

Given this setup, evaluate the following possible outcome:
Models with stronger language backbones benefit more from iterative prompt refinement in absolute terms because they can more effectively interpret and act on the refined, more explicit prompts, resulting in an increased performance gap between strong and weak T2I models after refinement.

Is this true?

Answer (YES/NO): NO